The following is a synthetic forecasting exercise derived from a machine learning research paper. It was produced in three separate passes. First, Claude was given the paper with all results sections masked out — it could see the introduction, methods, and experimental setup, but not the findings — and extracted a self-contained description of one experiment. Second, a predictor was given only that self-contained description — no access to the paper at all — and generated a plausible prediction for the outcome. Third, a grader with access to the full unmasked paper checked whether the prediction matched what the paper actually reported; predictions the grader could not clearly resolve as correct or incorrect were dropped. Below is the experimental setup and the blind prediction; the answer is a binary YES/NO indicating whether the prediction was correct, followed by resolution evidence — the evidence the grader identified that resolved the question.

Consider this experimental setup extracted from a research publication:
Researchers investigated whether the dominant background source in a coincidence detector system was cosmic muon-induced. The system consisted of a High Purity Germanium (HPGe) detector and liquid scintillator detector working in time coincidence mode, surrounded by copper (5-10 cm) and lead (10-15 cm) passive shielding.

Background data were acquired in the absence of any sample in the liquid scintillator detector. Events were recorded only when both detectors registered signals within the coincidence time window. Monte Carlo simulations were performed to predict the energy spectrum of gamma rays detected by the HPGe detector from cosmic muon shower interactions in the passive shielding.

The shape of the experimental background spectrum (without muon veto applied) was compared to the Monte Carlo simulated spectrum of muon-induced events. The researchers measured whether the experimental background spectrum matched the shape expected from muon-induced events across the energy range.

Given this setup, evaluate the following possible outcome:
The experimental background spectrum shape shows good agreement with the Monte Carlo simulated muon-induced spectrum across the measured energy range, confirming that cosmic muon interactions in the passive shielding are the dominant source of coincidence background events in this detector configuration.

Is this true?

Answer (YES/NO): NO